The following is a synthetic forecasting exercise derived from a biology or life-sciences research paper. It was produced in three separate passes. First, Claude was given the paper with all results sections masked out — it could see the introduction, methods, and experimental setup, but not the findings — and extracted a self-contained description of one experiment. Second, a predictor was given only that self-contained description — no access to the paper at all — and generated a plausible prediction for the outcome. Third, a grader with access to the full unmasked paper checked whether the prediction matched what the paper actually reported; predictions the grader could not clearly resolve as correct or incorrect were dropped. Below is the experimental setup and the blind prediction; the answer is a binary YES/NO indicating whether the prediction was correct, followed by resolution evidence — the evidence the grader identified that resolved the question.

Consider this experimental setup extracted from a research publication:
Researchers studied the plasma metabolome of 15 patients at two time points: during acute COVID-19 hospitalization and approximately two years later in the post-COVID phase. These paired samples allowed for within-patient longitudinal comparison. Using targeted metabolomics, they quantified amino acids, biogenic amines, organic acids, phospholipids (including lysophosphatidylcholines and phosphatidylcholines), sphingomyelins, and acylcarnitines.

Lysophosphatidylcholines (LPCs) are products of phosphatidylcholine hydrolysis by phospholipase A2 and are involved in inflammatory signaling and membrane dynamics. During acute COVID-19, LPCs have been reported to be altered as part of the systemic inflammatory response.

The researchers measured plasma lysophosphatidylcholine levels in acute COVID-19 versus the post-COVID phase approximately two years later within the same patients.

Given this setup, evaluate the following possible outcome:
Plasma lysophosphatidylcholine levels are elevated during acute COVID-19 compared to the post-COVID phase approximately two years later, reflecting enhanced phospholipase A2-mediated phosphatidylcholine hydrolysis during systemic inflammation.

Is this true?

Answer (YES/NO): YES